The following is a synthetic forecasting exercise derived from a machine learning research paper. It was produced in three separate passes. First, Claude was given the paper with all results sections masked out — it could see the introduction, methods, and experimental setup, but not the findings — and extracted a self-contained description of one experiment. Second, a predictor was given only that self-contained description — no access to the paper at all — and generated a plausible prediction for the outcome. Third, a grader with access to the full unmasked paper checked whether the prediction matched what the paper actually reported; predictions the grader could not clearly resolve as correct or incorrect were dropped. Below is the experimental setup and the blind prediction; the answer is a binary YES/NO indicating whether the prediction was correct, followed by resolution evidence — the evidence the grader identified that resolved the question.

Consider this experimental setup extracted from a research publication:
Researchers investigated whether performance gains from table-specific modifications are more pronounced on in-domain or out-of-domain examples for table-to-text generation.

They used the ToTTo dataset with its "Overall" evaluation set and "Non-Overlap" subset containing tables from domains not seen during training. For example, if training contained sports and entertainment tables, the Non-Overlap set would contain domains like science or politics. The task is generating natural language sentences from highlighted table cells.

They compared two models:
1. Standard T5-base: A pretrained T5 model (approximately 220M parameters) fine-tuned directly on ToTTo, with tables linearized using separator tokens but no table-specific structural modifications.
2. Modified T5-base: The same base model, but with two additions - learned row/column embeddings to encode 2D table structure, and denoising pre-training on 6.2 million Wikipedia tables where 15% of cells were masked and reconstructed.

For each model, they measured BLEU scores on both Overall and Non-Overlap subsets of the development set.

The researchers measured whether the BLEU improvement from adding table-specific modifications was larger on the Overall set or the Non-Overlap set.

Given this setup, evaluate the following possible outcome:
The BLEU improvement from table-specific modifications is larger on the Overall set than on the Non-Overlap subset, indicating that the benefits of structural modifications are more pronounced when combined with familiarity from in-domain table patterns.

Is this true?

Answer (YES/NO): NO